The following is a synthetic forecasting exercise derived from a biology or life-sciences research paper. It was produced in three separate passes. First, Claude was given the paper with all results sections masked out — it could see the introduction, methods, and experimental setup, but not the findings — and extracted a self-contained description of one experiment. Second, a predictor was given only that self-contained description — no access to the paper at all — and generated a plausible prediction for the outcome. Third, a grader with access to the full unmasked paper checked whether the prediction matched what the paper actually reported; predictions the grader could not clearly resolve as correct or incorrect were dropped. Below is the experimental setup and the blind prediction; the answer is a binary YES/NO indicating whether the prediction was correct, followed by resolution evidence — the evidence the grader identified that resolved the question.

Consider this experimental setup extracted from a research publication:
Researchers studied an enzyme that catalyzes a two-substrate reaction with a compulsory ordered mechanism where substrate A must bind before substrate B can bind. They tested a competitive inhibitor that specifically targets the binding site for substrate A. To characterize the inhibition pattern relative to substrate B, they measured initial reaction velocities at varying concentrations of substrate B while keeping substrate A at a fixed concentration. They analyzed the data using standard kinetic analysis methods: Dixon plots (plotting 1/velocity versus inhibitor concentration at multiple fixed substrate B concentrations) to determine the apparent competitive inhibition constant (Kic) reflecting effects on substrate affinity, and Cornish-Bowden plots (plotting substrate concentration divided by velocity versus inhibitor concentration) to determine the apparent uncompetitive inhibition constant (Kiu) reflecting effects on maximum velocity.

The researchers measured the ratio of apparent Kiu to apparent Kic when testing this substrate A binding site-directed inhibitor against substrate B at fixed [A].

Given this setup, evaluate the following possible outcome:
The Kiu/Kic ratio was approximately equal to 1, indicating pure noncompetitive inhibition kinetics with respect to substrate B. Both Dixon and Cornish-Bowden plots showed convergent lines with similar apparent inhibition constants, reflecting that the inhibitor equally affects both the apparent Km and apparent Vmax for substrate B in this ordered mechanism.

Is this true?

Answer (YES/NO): NO